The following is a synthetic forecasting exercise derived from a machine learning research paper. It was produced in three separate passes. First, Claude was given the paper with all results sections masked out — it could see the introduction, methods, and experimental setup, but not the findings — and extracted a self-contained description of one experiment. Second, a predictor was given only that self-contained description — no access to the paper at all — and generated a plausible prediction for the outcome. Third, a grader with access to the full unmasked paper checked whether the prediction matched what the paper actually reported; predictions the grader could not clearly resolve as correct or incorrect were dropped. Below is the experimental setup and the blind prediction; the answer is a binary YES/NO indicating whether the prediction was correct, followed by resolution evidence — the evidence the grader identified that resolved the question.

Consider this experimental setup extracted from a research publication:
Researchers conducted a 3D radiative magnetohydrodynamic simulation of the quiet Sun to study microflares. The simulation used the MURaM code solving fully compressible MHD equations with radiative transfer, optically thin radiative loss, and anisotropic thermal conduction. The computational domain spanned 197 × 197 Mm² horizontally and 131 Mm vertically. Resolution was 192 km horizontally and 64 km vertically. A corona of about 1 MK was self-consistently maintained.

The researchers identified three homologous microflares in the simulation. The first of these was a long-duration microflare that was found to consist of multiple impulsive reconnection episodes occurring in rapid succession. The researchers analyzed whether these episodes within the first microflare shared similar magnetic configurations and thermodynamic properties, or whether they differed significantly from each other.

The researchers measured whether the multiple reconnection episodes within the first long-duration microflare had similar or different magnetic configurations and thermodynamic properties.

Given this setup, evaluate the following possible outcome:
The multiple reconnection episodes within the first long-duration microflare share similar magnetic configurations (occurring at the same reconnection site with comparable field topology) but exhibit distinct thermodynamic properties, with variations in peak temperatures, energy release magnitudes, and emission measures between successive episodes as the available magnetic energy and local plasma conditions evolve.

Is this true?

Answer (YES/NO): NO